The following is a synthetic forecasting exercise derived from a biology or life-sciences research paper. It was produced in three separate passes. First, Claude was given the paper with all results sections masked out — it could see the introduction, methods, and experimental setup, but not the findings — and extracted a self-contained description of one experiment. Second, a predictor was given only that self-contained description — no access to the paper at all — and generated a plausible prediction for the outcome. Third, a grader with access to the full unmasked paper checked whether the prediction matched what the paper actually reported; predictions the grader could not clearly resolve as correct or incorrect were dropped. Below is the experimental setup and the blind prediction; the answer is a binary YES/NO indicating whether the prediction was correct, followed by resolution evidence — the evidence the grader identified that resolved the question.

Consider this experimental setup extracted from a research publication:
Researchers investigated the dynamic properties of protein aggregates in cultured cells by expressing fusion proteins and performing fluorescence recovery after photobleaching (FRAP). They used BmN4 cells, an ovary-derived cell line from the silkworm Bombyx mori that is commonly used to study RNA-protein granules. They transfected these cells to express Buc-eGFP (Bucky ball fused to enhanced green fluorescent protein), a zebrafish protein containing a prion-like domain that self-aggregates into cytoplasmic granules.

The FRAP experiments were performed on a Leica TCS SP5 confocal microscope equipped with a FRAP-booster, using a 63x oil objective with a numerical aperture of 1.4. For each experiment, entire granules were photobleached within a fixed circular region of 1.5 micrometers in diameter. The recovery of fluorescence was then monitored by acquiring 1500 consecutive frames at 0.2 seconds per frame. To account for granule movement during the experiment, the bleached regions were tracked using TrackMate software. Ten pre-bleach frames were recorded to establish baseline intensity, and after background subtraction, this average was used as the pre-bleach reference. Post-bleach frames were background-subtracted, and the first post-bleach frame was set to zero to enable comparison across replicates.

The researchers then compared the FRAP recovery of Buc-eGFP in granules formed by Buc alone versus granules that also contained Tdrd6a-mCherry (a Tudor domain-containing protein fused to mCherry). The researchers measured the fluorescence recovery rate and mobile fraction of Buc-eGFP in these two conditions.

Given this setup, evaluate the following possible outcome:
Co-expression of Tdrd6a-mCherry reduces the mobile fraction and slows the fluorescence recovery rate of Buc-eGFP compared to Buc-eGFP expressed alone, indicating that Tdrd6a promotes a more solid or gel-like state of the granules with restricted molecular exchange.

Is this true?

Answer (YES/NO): NO